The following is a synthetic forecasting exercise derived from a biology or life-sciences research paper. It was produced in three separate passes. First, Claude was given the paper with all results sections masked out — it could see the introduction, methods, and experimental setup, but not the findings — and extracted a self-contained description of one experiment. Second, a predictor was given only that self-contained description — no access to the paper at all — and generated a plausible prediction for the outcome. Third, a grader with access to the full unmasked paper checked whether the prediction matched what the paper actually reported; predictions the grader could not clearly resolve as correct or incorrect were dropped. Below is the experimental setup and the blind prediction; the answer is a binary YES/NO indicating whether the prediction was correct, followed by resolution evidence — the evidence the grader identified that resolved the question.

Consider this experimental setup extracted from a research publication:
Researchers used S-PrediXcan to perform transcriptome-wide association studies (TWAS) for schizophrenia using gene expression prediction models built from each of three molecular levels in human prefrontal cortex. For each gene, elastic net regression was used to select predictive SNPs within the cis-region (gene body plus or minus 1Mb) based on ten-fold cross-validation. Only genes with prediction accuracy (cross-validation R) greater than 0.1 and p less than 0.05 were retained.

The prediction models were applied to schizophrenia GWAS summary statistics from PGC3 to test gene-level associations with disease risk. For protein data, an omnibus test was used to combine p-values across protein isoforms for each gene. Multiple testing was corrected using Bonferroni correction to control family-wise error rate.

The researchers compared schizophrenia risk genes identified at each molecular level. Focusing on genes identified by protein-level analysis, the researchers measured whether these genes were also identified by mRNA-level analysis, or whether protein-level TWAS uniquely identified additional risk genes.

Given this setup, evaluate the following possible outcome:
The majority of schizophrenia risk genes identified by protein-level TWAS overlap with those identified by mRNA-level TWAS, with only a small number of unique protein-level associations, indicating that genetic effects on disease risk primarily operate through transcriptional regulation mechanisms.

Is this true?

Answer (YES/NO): NO